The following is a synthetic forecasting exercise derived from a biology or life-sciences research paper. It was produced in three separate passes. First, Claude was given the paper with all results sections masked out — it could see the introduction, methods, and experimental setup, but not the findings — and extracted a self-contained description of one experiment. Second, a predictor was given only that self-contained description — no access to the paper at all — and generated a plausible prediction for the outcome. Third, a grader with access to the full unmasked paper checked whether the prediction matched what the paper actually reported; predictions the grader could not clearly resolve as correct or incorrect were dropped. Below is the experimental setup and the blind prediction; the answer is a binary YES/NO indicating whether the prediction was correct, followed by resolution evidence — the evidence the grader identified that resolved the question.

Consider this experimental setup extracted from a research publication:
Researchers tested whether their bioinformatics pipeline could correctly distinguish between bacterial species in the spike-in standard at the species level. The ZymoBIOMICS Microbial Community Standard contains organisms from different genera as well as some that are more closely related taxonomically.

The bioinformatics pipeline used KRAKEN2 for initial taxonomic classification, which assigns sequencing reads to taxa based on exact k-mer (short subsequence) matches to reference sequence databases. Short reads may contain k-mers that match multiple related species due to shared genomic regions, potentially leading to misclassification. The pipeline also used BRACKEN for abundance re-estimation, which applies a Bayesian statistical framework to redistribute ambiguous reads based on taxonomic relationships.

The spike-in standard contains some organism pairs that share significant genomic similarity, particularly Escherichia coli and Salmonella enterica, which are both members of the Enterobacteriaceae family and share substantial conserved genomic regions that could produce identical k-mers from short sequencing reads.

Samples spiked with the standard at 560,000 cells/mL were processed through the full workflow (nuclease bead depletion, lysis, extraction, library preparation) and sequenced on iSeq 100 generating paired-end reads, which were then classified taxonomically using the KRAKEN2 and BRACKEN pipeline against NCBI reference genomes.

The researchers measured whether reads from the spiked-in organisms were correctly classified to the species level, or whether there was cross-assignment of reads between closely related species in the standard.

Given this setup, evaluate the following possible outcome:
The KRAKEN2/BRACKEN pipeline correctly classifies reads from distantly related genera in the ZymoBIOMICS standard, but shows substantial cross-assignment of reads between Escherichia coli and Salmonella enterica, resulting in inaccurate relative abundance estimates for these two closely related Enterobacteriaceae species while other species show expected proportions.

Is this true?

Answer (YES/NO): NO